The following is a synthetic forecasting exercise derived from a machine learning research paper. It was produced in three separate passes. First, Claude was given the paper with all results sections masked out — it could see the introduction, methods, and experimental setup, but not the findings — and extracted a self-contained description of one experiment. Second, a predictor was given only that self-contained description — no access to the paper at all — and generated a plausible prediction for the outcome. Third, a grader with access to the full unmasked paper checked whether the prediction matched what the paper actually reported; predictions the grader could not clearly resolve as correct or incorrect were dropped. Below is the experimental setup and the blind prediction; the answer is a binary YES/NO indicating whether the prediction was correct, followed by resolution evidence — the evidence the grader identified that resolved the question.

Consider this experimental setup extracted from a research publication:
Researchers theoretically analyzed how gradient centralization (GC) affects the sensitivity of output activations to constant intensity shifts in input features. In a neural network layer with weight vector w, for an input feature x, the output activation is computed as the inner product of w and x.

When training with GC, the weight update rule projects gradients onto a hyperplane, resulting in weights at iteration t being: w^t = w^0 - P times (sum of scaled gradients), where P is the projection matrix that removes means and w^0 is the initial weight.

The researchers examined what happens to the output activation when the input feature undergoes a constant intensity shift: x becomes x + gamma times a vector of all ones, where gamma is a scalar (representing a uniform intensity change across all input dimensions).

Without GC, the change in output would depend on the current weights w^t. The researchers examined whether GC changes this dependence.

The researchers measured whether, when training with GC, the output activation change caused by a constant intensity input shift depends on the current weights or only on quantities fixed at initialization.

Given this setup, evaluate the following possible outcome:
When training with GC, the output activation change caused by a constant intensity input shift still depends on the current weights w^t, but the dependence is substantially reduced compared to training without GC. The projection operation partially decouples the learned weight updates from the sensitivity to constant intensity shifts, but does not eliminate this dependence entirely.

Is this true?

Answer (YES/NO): NO